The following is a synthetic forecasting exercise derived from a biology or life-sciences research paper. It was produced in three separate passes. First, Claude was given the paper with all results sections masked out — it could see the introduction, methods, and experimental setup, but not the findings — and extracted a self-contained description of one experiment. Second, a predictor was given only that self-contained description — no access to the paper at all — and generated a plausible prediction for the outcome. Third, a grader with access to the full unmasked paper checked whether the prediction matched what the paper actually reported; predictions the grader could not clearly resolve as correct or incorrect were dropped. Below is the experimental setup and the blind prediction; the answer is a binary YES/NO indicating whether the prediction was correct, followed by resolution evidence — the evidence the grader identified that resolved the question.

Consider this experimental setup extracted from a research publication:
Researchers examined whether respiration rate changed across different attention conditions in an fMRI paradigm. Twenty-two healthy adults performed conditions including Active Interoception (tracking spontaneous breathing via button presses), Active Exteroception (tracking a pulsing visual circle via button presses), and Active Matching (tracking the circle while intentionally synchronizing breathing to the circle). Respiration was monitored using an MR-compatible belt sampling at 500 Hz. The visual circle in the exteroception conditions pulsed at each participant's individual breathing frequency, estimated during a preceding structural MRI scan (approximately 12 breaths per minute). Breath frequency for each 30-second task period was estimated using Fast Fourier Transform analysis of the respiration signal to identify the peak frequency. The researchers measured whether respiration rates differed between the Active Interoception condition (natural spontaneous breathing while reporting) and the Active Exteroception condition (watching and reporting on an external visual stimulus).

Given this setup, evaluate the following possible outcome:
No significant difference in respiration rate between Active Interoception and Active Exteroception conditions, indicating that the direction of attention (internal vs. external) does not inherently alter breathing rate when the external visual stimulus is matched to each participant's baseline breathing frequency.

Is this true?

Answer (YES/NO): NO